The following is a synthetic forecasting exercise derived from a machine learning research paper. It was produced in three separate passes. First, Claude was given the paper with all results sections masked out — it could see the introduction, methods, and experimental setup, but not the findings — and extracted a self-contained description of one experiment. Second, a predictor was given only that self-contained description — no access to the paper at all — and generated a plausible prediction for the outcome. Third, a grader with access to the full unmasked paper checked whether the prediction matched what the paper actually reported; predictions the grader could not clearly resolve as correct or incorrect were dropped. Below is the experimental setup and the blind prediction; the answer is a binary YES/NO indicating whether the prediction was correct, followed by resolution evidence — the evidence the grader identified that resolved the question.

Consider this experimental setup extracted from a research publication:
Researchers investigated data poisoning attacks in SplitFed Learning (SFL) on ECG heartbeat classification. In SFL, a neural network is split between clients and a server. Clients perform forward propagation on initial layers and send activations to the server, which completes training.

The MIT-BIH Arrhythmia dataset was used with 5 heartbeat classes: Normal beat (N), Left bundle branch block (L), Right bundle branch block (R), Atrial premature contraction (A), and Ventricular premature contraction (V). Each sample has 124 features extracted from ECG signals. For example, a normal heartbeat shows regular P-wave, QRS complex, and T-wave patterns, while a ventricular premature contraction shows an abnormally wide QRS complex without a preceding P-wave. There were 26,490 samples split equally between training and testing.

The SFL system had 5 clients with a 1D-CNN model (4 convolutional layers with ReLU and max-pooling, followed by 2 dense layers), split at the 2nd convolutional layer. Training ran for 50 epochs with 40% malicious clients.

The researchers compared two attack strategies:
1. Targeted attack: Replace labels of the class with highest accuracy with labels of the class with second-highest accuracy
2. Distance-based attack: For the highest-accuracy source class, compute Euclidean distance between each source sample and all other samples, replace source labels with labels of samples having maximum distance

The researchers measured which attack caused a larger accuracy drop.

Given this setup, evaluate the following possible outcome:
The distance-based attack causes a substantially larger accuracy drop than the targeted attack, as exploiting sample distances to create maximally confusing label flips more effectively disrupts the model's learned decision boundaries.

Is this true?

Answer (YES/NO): YES